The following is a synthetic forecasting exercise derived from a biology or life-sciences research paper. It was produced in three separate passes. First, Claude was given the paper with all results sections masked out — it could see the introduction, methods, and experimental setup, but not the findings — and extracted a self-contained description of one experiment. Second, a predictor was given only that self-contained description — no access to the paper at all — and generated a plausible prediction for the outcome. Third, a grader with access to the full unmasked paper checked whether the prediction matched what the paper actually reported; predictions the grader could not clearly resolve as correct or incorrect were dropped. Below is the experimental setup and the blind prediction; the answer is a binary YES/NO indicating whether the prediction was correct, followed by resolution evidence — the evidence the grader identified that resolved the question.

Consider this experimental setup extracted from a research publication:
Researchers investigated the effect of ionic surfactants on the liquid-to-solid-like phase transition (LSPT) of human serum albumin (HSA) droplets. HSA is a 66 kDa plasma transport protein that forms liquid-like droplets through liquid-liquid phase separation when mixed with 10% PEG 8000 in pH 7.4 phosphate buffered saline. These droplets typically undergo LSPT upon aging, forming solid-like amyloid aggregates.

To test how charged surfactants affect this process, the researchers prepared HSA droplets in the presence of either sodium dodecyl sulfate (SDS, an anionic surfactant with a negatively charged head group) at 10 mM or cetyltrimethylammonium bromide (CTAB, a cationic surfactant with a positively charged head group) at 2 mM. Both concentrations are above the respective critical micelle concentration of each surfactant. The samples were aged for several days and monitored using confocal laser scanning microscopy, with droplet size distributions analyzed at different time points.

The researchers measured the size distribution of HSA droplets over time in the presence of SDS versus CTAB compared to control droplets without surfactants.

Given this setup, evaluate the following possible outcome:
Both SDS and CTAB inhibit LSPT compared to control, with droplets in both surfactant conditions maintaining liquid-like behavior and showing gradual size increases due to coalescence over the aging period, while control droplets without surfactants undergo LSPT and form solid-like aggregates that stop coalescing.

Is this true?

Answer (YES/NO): NO